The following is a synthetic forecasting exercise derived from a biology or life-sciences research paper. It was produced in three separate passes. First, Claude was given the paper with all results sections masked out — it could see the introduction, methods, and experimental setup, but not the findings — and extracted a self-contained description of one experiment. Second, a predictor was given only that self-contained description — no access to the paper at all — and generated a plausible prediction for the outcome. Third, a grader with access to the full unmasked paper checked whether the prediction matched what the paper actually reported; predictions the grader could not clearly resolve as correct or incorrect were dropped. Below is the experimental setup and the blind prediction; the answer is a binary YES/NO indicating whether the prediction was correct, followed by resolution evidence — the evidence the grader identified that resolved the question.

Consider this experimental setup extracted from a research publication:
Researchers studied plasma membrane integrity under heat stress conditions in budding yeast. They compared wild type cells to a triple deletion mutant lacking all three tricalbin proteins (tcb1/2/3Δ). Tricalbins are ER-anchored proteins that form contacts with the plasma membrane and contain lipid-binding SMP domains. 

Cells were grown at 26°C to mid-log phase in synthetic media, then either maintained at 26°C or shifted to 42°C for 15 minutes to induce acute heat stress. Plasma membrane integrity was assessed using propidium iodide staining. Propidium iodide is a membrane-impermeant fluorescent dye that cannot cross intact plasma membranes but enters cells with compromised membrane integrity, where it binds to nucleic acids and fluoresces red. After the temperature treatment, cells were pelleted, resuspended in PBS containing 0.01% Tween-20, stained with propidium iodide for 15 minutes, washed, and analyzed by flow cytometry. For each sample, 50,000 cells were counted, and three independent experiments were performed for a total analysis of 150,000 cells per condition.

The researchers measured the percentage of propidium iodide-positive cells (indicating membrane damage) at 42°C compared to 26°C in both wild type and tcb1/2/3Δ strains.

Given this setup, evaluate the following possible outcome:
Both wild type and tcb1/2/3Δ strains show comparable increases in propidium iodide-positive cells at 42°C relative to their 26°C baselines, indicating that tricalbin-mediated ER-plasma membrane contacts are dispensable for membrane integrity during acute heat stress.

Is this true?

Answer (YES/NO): NO